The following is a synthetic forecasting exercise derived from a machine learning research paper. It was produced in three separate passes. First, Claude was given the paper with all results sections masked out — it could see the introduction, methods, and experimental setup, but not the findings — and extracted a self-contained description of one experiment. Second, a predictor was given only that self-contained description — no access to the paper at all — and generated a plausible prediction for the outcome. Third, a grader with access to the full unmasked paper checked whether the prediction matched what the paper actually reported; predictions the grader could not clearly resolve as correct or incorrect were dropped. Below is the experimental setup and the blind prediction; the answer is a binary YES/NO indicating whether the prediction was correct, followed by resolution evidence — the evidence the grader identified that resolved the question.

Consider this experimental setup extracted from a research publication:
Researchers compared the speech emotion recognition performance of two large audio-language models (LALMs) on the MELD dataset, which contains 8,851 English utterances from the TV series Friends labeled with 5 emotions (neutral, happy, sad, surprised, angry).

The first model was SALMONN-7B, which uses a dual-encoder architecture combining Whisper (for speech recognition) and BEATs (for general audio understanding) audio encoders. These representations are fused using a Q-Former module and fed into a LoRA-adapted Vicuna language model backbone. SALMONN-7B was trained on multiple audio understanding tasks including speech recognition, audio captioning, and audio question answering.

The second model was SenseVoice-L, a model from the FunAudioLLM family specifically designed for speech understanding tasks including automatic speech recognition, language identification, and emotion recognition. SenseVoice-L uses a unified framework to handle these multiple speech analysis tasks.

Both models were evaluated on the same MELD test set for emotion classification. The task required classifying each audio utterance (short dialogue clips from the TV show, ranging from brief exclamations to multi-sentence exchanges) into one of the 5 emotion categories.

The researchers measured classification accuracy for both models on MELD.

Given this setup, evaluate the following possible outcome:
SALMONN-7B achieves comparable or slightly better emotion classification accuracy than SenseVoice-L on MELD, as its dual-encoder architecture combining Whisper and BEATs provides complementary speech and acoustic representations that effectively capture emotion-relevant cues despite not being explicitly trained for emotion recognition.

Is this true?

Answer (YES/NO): NO